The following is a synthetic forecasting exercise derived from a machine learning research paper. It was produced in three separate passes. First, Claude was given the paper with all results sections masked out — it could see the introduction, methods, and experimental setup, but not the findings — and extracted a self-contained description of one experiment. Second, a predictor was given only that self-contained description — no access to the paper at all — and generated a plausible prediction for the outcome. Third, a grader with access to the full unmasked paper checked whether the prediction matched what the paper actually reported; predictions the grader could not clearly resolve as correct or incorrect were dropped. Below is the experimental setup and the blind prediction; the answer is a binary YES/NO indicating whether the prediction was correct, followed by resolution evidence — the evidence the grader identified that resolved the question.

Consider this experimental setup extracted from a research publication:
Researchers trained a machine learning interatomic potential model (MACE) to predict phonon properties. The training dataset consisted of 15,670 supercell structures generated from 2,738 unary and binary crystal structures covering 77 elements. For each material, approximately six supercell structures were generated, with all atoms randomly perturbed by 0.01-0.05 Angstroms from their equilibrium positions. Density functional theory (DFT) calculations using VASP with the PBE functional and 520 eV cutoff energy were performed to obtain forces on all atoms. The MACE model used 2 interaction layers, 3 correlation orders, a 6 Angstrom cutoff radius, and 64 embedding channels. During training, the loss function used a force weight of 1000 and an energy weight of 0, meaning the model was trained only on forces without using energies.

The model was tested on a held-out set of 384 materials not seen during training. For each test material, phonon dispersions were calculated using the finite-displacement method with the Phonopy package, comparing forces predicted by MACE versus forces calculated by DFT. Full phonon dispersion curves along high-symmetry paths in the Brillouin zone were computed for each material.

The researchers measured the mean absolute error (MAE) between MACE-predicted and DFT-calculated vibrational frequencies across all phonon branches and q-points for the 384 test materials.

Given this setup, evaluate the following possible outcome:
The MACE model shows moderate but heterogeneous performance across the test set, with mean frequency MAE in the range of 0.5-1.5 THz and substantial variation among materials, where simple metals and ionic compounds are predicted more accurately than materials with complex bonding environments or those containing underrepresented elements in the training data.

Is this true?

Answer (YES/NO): NO